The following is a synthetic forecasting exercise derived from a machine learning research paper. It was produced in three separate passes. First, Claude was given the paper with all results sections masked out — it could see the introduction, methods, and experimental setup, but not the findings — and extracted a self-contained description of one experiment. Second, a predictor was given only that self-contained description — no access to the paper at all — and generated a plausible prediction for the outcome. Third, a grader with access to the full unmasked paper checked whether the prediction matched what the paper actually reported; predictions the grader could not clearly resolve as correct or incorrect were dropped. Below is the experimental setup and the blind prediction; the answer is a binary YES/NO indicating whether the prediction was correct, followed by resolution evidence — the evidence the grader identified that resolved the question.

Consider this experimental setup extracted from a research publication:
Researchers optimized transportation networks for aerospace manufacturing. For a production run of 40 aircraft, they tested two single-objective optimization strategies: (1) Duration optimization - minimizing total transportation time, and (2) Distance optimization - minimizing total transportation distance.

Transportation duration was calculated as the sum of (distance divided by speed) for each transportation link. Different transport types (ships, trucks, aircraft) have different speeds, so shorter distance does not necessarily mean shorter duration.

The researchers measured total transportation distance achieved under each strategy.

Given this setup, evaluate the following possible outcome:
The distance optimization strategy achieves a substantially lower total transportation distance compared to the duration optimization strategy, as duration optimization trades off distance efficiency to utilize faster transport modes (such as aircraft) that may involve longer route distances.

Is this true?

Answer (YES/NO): NO